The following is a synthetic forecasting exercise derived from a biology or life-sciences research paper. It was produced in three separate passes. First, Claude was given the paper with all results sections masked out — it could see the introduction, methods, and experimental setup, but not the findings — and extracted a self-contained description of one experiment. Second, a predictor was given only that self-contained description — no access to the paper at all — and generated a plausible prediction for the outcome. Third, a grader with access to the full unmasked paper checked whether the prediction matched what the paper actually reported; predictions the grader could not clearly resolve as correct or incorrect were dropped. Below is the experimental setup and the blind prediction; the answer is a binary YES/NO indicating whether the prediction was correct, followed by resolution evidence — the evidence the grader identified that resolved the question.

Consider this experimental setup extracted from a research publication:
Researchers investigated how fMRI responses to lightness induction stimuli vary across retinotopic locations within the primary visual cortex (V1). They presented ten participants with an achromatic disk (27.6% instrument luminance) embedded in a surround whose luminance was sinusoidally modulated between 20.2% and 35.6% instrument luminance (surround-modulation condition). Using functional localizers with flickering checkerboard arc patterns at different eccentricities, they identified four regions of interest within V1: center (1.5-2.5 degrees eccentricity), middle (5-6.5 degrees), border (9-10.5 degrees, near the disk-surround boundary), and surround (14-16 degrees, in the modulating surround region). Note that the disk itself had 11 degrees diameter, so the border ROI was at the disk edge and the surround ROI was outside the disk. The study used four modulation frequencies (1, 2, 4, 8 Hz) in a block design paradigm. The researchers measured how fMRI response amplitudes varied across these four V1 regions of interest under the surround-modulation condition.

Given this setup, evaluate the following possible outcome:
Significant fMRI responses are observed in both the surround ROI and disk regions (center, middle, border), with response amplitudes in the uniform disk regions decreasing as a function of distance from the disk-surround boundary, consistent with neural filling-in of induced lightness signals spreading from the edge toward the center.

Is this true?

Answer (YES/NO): NO